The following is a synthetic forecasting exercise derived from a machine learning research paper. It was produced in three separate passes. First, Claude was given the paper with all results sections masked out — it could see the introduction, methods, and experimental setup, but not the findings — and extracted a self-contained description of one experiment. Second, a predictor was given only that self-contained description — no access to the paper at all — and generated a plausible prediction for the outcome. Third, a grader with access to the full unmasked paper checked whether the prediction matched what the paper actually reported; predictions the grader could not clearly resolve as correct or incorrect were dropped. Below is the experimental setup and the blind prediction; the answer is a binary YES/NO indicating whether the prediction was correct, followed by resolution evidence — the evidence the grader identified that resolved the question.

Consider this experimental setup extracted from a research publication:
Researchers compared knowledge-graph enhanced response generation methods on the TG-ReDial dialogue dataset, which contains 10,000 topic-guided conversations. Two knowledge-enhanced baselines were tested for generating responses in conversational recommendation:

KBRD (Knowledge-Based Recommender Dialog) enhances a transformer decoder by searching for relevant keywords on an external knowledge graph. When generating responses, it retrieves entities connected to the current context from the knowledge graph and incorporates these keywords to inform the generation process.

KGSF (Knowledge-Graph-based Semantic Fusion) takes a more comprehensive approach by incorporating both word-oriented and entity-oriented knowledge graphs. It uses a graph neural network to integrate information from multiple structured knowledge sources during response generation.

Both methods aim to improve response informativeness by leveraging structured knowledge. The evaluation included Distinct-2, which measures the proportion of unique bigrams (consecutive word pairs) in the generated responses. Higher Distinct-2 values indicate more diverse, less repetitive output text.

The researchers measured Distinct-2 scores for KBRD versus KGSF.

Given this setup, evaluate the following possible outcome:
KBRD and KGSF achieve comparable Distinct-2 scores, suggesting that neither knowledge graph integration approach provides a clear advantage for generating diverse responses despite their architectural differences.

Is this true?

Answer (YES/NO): NO